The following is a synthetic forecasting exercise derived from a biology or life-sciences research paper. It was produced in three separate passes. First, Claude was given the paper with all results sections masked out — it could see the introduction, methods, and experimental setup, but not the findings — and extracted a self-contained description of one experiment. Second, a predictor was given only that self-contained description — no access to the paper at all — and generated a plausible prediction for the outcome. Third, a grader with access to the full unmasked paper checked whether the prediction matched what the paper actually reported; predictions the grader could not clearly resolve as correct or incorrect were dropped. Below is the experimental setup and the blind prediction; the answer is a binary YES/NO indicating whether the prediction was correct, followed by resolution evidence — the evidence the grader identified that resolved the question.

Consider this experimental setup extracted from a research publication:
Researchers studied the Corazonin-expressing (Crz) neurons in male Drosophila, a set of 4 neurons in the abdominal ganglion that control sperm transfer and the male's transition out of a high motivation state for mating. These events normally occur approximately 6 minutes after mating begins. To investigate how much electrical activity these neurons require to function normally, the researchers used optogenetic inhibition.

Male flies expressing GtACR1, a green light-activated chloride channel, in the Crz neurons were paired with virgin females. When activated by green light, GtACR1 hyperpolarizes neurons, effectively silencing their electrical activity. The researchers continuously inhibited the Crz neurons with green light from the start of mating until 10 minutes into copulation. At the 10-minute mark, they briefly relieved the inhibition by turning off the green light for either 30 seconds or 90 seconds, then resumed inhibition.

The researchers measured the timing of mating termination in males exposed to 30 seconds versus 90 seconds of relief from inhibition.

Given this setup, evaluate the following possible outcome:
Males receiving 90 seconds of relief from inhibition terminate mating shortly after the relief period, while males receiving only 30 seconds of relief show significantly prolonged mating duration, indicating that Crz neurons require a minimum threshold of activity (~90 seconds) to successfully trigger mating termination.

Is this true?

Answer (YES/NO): NO